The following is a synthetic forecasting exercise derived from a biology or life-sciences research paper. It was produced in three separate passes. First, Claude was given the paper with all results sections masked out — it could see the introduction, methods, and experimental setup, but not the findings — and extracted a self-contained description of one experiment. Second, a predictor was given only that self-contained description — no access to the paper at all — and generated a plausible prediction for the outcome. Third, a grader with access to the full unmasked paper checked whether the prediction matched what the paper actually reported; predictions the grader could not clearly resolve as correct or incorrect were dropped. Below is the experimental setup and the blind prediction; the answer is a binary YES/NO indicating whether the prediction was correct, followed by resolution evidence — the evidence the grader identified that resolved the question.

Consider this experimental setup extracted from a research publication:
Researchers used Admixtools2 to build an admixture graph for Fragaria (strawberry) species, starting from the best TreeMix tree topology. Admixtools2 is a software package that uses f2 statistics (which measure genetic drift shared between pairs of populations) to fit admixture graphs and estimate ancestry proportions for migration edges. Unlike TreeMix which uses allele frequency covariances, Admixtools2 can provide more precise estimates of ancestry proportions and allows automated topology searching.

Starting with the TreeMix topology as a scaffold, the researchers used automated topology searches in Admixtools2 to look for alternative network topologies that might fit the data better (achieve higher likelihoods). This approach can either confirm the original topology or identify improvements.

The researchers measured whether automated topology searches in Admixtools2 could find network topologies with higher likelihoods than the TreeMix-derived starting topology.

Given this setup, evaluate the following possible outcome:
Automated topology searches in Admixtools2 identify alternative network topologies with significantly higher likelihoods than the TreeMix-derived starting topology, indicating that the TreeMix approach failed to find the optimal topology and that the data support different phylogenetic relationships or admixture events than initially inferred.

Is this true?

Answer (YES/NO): NO